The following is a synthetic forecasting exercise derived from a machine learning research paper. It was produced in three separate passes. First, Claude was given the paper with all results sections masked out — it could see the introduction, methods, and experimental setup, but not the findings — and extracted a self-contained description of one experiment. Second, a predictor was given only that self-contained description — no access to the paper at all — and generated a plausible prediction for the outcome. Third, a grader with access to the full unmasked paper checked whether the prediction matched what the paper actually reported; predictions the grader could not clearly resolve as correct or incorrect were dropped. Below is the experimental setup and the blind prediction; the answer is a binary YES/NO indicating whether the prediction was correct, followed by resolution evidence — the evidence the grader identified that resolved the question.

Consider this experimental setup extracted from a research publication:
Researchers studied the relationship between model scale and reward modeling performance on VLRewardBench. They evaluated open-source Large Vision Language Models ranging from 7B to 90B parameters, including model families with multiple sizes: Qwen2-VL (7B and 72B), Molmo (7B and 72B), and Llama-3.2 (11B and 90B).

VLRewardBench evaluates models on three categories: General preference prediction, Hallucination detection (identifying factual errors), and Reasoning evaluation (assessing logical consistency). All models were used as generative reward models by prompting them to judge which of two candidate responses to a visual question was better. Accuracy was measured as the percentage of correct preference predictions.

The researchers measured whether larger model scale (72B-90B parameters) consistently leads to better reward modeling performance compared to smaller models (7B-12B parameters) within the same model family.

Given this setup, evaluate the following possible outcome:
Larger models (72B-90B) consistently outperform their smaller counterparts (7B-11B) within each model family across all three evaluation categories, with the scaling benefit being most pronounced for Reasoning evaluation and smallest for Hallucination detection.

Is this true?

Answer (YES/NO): NO